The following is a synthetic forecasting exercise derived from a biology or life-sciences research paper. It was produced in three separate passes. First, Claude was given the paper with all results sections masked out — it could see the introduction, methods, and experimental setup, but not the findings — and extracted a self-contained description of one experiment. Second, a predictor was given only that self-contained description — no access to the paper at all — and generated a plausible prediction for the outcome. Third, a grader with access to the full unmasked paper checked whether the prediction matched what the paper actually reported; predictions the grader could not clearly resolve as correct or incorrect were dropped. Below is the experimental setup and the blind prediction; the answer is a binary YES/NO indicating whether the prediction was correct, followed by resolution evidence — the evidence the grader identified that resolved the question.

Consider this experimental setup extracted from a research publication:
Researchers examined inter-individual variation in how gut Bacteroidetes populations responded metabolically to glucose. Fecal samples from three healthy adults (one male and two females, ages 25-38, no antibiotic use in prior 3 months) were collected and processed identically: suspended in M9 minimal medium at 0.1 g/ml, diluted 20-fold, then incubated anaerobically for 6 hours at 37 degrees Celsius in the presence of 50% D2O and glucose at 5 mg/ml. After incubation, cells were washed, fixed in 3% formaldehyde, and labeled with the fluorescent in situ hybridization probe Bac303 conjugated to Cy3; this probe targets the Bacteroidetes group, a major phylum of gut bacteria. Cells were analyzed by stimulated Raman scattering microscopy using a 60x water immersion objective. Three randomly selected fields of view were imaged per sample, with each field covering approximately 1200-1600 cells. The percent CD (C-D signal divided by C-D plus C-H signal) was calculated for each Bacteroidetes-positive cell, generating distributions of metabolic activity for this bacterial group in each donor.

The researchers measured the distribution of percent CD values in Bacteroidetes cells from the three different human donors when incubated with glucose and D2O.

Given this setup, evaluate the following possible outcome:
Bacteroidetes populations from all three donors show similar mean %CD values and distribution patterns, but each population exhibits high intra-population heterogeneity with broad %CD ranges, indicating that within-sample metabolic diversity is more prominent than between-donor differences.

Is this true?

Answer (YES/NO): NO